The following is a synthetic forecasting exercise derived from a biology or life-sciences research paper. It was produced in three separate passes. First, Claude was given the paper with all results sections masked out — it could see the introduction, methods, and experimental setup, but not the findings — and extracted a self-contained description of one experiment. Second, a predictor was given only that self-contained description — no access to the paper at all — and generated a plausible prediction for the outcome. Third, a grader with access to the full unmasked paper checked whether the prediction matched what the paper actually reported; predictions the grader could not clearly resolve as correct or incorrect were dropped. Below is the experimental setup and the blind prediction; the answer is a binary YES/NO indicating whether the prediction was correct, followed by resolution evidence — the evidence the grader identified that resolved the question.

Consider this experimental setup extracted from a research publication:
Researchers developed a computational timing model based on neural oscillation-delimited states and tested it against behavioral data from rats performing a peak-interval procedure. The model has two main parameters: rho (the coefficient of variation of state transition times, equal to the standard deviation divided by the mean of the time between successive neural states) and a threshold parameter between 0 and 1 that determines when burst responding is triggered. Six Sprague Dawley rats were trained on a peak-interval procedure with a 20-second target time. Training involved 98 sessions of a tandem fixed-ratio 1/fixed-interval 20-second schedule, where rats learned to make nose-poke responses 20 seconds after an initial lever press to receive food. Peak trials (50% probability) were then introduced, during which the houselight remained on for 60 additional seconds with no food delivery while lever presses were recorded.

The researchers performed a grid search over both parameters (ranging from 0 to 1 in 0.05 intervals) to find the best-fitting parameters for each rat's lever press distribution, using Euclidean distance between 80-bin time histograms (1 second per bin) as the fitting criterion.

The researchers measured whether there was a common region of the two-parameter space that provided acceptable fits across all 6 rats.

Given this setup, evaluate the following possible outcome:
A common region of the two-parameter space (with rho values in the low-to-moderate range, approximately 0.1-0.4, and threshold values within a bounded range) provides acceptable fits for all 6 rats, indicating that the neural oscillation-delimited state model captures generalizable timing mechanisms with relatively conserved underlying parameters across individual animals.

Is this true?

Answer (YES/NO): YES